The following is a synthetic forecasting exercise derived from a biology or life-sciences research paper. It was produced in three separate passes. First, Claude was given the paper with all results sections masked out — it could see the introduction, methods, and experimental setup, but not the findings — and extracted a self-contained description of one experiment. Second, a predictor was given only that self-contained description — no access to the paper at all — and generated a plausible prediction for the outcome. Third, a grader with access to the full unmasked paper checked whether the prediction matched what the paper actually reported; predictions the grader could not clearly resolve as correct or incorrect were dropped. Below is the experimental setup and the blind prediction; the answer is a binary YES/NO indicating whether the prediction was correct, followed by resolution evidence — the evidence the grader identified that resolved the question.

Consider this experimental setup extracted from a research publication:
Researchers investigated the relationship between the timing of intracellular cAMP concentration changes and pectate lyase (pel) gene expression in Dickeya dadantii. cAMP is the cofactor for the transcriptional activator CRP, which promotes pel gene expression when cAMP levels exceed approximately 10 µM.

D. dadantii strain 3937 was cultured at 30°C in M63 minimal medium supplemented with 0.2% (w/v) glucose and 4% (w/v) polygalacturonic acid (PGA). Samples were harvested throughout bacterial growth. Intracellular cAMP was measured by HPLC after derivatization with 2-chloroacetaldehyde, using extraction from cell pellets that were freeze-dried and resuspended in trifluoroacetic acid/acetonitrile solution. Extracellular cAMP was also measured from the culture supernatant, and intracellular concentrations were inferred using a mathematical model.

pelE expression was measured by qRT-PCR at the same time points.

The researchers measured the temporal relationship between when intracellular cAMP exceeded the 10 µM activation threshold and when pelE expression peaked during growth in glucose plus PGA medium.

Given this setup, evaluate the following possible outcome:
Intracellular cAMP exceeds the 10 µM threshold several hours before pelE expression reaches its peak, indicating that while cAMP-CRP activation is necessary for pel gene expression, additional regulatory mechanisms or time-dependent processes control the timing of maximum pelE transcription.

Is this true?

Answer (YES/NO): NO